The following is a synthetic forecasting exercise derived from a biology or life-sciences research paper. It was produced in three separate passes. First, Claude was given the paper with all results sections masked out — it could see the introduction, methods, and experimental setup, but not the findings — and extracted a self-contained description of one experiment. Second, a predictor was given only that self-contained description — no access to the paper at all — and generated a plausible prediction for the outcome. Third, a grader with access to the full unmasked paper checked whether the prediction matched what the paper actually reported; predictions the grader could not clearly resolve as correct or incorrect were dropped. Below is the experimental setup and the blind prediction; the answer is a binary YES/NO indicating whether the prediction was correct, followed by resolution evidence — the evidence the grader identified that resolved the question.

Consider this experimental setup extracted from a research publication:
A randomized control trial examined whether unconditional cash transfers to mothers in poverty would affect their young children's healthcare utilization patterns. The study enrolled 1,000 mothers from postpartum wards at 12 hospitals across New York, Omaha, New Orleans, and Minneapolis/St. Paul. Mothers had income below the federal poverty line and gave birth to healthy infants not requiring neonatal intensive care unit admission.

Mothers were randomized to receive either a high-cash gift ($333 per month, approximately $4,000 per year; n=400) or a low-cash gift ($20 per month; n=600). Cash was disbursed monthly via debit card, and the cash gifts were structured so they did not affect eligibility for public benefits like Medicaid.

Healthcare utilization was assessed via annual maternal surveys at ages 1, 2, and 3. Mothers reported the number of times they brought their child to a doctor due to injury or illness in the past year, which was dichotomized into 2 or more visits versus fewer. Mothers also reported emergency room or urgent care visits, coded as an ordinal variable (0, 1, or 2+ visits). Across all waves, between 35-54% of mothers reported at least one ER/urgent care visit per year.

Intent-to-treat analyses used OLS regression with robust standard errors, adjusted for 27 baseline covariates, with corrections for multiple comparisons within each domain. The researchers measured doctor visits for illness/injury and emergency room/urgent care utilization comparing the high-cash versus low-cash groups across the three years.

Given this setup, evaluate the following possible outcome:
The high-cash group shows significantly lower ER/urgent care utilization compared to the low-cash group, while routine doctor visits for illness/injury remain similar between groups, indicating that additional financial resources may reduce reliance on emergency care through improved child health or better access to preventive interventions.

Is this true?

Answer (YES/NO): NO